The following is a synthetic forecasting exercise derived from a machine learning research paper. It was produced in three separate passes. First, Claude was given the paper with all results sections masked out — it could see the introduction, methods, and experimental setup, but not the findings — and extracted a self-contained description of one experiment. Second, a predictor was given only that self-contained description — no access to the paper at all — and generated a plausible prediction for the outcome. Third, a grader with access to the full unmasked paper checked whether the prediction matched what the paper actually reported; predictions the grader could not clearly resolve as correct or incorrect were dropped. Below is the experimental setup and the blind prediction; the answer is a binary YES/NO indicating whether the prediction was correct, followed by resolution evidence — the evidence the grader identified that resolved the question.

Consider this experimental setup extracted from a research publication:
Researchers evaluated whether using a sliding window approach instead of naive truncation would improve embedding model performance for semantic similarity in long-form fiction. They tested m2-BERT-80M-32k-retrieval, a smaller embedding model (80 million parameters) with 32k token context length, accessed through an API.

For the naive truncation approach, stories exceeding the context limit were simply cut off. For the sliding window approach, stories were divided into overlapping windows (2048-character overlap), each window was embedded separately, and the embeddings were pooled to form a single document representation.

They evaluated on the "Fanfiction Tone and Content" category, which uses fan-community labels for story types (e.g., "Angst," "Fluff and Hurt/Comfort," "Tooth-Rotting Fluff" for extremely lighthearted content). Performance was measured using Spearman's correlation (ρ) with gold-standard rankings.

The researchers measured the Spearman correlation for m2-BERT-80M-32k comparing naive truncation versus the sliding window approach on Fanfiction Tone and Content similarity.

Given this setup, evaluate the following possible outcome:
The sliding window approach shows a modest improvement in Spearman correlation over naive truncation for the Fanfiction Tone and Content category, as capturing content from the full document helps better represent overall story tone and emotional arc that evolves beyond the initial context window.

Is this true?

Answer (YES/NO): YES